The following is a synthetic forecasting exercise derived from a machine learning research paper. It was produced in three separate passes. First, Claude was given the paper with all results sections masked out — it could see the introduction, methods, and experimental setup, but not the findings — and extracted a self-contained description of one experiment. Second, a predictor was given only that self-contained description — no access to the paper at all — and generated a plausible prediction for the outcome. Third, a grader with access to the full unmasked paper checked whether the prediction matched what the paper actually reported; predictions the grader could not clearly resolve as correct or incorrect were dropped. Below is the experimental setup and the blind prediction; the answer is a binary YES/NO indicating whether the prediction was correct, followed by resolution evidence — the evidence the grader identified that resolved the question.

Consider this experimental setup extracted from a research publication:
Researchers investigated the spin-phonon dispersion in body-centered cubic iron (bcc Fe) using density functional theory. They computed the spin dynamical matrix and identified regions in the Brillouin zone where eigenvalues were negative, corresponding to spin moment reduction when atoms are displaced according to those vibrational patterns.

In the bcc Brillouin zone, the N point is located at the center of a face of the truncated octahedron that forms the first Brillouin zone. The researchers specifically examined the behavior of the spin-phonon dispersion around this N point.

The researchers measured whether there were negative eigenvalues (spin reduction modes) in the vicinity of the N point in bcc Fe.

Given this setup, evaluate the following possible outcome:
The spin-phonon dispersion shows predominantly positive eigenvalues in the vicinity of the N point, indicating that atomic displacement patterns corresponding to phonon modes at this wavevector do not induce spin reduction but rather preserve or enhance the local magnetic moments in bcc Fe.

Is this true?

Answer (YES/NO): NO